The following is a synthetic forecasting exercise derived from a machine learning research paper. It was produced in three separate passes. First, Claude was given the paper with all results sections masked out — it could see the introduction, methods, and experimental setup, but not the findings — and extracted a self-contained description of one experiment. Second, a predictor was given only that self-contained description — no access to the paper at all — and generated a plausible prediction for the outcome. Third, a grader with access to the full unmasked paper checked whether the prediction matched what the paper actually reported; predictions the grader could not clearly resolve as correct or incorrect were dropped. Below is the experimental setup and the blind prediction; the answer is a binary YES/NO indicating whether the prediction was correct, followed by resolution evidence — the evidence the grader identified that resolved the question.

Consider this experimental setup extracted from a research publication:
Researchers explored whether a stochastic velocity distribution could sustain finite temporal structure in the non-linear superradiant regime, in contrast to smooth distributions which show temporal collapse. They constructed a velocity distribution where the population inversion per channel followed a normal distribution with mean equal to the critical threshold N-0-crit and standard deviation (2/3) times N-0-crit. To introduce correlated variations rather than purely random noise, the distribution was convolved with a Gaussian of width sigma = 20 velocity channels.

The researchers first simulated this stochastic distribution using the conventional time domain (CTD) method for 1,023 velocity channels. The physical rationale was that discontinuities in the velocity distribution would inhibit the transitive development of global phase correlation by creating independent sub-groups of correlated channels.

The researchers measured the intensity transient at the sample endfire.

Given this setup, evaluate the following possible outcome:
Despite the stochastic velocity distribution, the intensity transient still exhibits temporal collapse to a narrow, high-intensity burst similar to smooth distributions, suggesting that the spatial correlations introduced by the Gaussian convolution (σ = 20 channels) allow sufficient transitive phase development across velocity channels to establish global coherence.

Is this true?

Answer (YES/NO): NO